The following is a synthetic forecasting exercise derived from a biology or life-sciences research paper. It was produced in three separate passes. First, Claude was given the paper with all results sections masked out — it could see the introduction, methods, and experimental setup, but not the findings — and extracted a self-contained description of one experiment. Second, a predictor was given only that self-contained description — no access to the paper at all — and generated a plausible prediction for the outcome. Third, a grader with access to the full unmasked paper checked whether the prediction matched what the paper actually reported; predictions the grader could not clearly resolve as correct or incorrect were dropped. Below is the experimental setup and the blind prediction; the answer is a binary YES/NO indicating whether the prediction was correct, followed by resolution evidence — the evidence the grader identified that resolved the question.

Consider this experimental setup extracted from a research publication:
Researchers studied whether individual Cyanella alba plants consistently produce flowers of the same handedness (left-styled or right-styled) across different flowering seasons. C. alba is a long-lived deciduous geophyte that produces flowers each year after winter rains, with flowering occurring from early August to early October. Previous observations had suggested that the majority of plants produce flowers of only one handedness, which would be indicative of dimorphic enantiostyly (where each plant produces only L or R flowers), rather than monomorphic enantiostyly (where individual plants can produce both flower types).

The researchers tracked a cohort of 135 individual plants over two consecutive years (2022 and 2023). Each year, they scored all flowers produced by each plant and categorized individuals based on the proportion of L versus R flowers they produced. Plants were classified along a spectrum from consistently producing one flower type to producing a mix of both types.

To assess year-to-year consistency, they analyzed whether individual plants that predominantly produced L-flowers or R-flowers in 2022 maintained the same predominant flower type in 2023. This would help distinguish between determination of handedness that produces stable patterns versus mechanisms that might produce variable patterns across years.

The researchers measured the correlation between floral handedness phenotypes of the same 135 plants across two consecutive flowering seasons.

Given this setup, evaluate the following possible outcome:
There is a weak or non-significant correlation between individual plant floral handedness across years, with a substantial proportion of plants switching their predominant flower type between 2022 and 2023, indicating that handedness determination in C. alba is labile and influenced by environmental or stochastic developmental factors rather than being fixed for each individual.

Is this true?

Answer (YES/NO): YES